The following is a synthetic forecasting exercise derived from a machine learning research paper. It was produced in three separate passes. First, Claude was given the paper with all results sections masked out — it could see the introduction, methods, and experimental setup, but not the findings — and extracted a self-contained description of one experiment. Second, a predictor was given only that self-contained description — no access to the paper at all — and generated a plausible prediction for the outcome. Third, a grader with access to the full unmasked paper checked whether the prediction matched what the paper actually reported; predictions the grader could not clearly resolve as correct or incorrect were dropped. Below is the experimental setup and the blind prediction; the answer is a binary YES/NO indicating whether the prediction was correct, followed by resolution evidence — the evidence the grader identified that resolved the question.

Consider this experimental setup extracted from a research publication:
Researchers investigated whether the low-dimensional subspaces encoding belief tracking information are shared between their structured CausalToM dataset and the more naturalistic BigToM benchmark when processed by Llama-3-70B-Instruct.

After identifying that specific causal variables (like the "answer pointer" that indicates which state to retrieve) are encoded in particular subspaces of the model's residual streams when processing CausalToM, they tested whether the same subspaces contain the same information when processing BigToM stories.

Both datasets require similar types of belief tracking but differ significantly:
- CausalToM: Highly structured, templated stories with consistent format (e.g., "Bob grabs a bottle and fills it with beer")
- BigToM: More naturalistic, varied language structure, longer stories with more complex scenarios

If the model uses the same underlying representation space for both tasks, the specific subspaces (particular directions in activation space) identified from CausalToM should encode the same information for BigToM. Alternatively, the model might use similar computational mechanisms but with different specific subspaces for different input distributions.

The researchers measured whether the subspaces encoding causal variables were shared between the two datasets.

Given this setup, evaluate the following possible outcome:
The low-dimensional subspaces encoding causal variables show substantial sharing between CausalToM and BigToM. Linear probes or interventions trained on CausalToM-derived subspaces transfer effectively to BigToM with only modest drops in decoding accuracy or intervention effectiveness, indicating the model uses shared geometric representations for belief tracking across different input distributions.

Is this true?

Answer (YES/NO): NO